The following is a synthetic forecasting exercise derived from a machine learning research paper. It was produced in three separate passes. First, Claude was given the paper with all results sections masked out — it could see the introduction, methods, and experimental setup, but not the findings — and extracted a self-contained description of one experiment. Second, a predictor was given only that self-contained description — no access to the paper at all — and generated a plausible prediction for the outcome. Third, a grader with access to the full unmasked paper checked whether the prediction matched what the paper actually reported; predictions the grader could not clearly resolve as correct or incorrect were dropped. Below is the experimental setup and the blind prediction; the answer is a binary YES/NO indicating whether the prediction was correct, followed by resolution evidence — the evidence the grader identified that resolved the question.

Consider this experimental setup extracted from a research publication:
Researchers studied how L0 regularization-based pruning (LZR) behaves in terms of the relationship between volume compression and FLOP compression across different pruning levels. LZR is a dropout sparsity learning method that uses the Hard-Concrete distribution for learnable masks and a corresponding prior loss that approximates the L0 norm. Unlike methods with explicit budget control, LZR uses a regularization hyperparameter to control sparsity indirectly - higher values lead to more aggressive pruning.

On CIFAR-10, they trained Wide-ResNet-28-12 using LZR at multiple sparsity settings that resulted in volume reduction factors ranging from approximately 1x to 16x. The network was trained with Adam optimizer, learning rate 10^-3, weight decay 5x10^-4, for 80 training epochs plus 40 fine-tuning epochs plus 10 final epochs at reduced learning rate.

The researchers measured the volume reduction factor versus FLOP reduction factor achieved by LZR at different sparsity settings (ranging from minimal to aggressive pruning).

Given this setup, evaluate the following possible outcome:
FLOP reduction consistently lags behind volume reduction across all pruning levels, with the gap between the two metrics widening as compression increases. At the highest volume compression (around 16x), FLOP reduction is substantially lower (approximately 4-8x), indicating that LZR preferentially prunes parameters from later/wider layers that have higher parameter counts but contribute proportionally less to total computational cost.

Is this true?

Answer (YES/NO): NO